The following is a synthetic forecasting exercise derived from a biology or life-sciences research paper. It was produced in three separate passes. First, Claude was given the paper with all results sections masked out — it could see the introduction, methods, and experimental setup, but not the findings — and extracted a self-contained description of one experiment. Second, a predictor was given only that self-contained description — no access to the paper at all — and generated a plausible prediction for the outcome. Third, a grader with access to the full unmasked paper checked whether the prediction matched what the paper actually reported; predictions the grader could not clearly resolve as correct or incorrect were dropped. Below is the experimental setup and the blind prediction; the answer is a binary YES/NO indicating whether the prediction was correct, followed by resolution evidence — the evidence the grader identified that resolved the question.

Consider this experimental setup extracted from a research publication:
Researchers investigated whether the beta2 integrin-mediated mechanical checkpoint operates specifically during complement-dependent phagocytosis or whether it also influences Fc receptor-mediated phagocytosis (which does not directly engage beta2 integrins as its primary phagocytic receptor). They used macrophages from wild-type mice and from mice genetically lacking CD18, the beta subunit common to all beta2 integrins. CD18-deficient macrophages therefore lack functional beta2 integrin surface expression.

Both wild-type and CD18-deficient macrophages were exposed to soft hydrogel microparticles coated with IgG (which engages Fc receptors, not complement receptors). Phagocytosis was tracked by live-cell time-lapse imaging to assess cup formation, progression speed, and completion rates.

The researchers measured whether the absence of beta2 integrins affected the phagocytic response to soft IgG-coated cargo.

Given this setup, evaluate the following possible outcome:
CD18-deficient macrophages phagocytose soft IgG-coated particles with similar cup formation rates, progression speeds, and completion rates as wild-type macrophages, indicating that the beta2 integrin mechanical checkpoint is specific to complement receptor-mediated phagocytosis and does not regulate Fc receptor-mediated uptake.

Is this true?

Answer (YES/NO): NO